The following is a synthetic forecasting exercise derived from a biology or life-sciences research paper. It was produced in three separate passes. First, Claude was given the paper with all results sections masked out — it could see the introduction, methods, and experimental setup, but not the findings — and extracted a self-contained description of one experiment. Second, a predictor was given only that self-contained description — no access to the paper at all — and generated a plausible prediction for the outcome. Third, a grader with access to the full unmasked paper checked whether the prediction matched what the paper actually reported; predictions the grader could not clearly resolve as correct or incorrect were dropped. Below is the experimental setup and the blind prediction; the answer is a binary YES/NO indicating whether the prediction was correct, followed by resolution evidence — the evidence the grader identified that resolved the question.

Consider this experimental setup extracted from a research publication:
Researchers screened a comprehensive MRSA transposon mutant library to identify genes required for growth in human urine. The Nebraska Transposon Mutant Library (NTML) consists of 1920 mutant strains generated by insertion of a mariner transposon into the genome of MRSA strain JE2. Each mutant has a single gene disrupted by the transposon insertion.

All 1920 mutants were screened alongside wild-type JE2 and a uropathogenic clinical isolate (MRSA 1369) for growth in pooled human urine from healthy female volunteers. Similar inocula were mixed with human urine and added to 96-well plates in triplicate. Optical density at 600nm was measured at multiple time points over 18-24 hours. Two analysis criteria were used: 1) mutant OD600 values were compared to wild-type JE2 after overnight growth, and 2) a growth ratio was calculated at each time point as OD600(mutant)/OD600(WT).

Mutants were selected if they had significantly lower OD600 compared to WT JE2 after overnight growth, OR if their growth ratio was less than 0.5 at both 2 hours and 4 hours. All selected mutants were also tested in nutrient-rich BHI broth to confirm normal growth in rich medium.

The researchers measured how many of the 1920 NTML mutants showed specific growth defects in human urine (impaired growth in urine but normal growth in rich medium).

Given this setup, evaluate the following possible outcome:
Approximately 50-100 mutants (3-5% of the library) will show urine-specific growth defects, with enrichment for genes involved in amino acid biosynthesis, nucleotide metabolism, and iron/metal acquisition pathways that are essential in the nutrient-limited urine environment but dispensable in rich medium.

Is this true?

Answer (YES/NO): NO